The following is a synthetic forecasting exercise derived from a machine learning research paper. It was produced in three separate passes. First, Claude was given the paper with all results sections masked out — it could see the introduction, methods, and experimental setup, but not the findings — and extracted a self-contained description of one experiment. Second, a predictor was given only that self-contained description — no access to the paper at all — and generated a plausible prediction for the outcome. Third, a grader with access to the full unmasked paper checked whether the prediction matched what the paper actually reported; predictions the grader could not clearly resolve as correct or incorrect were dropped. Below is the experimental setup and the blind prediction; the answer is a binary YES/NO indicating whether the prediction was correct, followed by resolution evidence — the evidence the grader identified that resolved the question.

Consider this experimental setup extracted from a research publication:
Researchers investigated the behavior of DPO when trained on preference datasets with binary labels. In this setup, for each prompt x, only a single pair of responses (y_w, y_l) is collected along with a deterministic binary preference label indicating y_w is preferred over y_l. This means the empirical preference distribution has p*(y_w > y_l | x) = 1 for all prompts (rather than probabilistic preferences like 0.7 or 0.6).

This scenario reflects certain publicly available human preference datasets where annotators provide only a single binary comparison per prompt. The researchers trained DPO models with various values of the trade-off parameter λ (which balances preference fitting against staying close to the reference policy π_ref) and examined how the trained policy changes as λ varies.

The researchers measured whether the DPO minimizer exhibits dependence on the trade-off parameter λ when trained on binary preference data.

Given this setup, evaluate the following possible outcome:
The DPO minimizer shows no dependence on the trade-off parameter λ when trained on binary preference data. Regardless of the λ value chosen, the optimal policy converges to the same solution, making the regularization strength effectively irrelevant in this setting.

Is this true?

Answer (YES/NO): YES